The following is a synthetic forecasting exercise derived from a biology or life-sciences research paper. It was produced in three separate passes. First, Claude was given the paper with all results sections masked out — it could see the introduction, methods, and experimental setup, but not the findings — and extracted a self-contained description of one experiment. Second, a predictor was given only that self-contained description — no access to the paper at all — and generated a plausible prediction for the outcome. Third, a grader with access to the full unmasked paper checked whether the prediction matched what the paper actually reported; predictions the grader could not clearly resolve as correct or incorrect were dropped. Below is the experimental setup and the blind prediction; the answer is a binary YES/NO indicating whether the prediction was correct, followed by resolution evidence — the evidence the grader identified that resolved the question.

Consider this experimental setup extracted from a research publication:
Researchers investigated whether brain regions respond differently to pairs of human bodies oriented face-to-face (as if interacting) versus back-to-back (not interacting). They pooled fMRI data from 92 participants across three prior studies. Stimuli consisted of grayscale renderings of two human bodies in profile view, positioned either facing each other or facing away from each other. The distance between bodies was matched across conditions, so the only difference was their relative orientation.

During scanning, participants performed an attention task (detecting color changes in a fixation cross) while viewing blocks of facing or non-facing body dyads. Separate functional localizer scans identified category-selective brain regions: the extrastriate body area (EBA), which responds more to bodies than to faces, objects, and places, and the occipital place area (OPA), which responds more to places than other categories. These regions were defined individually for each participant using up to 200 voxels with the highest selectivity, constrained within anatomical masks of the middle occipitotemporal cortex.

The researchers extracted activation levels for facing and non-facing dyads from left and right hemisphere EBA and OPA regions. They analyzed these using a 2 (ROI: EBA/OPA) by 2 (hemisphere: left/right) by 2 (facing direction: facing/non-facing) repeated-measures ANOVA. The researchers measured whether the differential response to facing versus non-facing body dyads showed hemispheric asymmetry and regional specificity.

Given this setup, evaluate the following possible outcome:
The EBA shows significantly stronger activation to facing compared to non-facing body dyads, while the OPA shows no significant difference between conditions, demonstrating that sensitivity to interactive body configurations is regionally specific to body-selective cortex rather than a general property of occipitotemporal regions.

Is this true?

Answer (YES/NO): YES